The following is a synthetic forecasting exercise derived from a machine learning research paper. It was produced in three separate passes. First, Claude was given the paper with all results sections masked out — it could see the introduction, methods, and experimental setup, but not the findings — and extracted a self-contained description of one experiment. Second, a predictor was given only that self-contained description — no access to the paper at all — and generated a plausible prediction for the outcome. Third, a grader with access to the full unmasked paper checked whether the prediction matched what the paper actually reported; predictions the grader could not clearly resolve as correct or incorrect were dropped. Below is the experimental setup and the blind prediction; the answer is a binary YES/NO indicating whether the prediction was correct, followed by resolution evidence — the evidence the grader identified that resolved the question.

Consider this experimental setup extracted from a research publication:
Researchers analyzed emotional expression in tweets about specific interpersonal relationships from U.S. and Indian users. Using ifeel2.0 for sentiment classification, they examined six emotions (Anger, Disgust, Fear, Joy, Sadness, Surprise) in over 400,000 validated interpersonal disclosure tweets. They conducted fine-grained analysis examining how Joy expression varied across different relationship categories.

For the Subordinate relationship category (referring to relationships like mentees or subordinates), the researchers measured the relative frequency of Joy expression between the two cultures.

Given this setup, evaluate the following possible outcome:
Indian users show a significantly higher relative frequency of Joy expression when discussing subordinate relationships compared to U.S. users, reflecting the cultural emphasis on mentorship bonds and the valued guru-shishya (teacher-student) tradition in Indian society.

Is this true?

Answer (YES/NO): NO